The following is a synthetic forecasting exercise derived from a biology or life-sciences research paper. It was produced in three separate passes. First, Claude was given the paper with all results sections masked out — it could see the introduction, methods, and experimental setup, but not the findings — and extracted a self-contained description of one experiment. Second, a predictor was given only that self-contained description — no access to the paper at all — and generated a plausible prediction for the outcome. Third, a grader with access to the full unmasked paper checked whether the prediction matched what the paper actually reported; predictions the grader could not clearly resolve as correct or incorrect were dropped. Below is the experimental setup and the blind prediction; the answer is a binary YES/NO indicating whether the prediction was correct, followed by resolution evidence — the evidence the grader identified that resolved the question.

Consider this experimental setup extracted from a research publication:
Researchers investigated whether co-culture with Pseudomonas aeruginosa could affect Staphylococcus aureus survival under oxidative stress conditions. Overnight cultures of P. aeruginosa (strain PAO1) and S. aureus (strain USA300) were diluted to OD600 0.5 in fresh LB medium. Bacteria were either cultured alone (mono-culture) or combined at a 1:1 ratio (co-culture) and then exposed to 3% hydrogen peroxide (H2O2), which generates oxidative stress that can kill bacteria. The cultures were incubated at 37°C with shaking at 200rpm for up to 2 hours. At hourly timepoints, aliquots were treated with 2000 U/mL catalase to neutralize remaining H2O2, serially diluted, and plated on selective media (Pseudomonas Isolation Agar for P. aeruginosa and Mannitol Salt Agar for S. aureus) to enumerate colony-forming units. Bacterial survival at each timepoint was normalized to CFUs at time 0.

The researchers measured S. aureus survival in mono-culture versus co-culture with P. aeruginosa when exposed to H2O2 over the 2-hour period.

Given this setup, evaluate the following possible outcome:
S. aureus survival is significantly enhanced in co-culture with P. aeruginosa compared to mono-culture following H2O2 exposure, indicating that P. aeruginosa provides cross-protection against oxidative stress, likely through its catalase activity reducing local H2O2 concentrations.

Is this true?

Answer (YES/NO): NO